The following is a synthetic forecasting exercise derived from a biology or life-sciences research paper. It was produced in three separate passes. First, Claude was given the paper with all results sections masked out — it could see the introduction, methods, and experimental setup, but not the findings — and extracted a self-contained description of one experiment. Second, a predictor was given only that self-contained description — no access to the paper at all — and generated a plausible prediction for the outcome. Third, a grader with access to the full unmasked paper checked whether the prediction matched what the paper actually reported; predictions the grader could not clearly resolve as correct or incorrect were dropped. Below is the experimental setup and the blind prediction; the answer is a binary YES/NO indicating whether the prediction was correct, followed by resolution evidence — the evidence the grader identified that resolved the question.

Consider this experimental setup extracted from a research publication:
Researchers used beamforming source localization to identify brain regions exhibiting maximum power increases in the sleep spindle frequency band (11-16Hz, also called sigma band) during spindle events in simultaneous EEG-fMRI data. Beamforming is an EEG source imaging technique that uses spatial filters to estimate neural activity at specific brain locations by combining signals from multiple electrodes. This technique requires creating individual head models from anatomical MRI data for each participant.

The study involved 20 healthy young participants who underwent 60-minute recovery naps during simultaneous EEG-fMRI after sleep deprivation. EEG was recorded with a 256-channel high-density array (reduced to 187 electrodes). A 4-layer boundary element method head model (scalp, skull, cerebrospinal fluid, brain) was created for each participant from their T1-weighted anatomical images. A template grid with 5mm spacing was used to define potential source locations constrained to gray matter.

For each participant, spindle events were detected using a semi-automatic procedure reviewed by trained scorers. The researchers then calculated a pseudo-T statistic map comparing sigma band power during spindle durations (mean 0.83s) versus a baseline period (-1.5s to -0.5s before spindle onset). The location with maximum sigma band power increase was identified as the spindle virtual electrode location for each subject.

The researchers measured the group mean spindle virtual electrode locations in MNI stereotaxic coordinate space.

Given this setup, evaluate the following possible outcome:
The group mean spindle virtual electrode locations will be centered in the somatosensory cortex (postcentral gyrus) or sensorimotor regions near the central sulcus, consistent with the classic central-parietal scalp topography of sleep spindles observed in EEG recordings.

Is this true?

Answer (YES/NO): NO